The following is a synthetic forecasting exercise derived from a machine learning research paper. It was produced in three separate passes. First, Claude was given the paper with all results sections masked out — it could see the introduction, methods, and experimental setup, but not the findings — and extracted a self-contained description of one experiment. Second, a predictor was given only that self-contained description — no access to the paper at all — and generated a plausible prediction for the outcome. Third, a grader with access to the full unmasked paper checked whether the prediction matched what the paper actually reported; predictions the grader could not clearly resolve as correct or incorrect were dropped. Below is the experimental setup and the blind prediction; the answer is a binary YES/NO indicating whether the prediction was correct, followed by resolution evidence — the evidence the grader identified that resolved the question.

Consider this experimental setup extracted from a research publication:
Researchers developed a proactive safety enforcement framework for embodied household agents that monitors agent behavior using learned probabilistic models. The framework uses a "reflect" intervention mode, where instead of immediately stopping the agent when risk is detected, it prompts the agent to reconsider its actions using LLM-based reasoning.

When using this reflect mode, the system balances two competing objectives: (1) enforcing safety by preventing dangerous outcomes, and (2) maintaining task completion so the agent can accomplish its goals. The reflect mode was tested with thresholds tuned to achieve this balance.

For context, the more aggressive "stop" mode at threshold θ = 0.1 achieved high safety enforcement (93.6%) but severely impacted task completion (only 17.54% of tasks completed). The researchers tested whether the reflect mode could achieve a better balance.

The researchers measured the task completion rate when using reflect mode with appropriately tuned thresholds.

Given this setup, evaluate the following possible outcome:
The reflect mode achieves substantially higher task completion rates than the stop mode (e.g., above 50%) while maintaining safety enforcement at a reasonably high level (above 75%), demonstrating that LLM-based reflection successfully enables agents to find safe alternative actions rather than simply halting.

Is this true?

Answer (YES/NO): NO